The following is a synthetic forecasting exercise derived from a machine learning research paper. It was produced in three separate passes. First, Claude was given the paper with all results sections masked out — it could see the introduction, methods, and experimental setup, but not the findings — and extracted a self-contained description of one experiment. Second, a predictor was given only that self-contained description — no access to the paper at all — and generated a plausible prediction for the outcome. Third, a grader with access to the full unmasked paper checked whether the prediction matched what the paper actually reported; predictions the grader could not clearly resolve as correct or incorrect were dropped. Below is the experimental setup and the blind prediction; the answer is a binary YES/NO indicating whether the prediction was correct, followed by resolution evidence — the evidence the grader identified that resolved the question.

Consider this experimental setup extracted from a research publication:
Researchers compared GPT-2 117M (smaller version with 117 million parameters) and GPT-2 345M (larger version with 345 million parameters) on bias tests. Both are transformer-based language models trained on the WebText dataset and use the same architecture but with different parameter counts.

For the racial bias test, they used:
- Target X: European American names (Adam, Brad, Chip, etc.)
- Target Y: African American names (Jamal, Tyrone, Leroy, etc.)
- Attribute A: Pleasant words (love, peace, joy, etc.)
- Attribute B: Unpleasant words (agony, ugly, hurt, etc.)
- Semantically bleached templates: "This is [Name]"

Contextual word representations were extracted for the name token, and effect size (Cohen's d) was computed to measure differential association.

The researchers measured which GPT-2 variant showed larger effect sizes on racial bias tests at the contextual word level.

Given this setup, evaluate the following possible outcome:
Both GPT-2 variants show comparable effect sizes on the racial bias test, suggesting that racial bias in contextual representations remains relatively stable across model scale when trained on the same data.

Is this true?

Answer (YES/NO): NO